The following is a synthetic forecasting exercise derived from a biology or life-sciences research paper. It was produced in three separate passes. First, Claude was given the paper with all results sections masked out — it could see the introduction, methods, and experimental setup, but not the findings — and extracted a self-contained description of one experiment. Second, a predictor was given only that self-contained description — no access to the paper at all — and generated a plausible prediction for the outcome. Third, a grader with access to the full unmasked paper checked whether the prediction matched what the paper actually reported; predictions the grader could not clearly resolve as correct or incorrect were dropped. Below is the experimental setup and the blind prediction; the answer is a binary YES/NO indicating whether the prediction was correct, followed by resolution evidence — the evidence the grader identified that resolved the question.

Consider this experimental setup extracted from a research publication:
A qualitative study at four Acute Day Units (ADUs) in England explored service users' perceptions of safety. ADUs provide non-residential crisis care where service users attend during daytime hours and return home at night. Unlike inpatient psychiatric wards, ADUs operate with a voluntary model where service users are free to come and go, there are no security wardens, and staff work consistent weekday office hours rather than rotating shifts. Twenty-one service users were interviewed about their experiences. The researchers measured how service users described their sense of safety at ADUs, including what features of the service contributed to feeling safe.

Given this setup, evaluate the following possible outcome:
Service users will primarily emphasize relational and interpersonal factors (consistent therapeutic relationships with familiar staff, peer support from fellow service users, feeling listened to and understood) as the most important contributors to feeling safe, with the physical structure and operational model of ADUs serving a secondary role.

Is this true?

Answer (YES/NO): NO